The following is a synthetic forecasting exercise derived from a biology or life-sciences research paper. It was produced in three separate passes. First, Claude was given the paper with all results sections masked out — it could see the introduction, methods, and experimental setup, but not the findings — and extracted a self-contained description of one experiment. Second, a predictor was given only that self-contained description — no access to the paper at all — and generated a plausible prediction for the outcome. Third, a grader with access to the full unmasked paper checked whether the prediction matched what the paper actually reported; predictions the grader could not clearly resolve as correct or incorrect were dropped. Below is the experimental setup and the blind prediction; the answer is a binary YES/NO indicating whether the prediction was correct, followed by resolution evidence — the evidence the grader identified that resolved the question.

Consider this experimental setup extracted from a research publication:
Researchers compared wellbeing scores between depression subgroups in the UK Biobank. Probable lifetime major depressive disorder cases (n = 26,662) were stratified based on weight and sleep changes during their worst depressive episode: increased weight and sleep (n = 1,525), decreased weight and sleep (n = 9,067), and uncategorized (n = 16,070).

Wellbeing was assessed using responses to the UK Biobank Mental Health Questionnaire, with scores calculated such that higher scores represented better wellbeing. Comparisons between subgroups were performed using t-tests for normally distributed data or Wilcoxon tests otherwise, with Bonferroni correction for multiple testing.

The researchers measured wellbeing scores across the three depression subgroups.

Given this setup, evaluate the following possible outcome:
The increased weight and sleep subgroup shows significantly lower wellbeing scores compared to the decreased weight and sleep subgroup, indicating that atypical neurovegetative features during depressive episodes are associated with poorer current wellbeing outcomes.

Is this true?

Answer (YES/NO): YES